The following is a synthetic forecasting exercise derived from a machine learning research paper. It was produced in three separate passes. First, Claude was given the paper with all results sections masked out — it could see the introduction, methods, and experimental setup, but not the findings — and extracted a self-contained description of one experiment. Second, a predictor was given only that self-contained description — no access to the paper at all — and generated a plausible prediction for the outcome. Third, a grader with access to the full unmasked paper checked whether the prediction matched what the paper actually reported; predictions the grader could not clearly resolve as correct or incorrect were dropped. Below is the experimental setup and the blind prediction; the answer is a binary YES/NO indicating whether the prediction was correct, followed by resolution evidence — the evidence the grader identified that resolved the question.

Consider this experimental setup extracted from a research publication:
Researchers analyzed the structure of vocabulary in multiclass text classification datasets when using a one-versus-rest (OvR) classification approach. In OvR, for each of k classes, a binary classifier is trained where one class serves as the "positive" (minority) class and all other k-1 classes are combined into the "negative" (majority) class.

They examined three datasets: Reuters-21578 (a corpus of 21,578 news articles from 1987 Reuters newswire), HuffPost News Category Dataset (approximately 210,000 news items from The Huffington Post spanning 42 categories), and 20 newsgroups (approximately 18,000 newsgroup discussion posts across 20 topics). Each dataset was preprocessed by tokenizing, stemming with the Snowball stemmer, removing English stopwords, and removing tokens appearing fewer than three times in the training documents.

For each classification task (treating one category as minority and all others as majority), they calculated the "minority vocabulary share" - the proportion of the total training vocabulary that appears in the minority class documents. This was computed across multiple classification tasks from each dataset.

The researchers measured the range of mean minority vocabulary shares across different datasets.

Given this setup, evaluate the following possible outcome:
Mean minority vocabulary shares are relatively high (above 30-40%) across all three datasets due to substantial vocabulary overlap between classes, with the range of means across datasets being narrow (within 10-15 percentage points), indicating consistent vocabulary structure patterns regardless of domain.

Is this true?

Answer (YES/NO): NO